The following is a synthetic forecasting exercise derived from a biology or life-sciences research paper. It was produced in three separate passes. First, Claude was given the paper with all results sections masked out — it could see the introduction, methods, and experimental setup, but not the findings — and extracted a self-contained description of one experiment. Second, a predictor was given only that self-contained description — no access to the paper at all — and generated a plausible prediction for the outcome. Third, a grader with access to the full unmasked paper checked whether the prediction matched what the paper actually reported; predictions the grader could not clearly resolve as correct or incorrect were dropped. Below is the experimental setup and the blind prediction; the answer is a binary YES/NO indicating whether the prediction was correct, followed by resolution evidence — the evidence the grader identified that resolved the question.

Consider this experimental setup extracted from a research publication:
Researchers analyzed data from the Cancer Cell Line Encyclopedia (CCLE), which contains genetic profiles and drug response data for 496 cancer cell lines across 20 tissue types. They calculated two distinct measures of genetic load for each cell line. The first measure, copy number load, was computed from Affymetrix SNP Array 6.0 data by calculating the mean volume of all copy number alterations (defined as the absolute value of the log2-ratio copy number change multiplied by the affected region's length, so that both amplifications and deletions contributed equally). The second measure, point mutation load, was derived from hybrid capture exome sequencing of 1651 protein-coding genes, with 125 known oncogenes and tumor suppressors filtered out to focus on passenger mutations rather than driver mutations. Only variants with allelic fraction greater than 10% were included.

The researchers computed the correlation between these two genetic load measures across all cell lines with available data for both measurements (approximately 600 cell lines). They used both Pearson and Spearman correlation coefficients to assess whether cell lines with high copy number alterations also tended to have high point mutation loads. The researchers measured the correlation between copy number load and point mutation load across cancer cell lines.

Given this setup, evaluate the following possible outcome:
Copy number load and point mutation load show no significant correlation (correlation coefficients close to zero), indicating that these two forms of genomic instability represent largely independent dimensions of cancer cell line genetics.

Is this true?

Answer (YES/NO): YES